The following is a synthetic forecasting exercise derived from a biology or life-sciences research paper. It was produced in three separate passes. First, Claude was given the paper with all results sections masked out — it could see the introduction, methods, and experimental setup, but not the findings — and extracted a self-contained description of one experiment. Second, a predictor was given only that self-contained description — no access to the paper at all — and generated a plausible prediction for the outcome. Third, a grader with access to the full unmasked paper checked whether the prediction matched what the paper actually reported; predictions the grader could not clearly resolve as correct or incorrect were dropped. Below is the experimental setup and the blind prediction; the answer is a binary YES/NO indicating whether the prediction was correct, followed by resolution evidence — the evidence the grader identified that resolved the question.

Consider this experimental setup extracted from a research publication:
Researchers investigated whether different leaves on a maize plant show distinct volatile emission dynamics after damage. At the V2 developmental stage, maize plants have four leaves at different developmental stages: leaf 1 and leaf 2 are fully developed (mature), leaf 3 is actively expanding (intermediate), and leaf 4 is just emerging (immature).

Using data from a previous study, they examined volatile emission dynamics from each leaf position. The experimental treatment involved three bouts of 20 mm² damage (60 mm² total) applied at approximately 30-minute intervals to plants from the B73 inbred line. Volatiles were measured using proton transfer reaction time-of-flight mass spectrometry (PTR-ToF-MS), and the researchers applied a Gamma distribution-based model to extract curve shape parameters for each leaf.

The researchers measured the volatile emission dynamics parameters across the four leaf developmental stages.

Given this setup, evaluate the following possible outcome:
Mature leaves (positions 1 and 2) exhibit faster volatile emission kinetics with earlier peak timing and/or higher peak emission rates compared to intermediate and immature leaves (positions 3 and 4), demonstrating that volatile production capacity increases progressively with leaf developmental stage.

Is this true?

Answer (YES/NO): NO